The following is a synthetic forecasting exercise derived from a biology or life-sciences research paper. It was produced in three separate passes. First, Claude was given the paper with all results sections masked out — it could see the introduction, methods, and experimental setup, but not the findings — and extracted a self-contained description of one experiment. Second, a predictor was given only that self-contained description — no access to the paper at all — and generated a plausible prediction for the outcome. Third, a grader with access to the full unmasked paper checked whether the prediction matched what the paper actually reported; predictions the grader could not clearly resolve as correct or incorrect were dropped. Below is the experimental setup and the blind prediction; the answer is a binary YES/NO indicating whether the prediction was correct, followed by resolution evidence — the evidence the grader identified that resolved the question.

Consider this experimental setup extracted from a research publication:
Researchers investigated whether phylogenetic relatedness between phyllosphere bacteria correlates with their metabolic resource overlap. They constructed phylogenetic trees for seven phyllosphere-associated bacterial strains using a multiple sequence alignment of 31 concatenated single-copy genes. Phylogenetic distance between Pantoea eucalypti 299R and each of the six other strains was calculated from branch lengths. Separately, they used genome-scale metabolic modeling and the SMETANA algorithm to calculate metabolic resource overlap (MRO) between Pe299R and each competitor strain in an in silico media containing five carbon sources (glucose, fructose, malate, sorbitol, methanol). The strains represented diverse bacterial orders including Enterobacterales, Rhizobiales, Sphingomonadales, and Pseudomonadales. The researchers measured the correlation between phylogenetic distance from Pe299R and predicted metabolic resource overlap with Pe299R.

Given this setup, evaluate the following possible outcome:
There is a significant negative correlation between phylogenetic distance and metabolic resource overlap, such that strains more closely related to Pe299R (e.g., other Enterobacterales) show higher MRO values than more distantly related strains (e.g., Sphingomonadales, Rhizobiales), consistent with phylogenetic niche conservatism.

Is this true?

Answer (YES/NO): NO